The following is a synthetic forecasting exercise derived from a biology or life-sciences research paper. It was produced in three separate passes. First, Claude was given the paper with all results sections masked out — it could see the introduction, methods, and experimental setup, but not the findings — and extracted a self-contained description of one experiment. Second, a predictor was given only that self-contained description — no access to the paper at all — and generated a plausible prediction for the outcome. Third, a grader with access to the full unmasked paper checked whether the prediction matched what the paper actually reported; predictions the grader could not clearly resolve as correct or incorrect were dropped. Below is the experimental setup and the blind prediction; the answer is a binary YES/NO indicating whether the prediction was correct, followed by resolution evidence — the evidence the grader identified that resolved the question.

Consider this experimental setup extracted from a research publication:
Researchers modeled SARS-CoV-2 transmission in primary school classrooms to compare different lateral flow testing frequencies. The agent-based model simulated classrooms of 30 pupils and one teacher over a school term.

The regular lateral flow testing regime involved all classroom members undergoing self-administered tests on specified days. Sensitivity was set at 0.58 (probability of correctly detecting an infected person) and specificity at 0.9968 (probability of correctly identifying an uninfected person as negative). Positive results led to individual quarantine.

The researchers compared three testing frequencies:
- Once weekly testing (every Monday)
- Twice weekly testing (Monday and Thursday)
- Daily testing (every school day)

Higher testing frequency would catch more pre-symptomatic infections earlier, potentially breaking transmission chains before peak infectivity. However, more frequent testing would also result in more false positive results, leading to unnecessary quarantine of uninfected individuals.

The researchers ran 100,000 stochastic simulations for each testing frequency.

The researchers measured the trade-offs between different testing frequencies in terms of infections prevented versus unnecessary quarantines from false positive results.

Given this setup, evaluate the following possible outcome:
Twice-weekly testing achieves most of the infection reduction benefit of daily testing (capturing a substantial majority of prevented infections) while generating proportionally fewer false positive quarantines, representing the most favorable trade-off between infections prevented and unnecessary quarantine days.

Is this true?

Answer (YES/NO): YES